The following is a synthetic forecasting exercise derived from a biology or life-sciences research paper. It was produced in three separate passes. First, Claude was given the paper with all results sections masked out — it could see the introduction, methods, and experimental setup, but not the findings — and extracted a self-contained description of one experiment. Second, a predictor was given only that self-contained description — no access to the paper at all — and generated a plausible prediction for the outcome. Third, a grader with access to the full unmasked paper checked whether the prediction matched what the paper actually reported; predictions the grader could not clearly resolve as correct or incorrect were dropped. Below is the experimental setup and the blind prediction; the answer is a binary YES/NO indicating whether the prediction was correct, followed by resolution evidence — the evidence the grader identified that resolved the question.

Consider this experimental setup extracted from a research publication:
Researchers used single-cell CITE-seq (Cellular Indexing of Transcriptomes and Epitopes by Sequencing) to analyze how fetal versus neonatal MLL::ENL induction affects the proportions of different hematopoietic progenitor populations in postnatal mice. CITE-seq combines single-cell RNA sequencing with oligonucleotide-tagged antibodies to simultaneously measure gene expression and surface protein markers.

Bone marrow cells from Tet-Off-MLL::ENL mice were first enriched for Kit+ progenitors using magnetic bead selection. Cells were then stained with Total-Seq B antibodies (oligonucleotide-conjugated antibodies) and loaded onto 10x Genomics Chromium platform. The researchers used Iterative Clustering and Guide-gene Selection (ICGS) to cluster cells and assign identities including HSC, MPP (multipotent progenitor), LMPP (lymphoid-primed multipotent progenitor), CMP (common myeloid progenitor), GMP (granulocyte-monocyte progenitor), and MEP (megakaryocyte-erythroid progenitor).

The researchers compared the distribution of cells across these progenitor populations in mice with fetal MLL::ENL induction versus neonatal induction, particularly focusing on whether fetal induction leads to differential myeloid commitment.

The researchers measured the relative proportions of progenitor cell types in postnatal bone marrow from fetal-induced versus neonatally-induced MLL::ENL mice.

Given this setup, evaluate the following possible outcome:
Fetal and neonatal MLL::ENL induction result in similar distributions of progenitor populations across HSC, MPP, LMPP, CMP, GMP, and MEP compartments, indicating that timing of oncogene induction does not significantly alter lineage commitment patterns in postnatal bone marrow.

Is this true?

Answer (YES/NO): NO